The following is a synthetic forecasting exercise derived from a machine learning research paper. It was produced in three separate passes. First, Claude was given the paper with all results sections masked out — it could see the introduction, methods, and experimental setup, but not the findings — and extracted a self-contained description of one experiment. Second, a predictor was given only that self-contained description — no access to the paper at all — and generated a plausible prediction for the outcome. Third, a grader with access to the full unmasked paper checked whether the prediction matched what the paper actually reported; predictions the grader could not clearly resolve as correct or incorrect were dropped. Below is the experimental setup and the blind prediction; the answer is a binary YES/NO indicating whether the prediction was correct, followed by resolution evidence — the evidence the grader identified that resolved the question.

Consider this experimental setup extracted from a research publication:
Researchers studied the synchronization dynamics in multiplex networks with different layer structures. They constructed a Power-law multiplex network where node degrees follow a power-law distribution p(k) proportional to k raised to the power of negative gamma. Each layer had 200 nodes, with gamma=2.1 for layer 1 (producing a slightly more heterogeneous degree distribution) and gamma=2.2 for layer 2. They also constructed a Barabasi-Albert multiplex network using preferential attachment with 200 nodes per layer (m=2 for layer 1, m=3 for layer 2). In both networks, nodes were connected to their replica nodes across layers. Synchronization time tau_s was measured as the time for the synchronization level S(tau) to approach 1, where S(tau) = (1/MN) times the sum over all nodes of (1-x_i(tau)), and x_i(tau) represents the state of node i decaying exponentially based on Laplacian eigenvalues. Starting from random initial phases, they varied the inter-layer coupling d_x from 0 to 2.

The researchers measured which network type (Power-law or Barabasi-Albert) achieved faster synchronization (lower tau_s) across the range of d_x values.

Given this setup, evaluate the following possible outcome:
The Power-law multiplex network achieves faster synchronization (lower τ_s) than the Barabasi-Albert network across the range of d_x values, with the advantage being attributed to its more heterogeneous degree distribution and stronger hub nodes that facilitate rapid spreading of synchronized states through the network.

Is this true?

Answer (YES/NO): NO